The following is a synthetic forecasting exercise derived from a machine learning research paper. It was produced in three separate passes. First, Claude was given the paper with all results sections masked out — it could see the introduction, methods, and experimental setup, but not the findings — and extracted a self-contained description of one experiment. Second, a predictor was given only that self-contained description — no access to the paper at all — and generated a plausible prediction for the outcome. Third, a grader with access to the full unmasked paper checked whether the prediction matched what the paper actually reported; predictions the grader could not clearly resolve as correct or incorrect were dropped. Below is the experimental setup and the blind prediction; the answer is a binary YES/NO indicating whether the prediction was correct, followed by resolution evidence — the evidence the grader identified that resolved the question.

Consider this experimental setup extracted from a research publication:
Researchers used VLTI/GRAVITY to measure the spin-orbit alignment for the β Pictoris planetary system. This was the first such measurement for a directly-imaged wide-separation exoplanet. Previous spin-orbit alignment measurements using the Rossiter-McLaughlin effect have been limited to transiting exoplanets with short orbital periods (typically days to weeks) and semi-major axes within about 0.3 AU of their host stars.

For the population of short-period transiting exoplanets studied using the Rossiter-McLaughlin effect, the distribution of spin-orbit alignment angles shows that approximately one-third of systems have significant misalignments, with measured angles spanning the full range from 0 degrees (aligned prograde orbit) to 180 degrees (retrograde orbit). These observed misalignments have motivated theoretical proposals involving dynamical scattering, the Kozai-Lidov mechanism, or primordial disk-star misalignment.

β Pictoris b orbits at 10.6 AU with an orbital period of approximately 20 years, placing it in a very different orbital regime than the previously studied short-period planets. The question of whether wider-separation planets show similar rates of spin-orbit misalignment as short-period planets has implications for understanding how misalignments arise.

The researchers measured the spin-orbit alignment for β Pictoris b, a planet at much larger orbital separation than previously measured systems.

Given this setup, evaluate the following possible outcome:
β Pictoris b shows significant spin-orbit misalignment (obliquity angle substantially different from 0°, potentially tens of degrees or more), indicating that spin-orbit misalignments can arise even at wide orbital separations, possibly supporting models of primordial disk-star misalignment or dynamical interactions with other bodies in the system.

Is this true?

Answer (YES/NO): NO